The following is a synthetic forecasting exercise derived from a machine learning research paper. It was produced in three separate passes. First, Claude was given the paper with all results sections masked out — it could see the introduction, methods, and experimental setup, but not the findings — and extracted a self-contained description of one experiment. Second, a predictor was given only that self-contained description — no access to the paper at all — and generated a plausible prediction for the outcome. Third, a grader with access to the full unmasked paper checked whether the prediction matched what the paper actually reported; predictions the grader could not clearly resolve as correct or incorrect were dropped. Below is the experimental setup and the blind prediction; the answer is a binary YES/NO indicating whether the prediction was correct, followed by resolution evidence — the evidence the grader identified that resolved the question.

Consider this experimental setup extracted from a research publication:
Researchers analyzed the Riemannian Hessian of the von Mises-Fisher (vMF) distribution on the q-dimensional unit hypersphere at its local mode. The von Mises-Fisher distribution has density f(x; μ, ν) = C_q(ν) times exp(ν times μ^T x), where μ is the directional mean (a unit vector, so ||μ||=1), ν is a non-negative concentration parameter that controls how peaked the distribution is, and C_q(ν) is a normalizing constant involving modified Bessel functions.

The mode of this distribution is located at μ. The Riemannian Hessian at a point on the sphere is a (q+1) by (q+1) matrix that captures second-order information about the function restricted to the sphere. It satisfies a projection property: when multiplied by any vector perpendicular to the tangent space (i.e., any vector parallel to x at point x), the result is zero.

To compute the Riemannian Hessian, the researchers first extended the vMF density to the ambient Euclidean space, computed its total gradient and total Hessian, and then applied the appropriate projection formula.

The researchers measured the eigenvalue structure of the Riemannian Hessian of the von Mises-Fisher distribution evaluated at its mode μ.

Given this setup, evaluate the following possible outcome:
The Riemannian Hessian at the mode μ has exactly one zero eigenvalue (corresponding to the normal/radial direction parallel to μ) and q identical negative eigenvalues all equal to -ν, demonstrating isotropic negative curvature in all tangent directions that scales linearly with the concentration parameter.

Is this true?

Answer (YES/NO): NO